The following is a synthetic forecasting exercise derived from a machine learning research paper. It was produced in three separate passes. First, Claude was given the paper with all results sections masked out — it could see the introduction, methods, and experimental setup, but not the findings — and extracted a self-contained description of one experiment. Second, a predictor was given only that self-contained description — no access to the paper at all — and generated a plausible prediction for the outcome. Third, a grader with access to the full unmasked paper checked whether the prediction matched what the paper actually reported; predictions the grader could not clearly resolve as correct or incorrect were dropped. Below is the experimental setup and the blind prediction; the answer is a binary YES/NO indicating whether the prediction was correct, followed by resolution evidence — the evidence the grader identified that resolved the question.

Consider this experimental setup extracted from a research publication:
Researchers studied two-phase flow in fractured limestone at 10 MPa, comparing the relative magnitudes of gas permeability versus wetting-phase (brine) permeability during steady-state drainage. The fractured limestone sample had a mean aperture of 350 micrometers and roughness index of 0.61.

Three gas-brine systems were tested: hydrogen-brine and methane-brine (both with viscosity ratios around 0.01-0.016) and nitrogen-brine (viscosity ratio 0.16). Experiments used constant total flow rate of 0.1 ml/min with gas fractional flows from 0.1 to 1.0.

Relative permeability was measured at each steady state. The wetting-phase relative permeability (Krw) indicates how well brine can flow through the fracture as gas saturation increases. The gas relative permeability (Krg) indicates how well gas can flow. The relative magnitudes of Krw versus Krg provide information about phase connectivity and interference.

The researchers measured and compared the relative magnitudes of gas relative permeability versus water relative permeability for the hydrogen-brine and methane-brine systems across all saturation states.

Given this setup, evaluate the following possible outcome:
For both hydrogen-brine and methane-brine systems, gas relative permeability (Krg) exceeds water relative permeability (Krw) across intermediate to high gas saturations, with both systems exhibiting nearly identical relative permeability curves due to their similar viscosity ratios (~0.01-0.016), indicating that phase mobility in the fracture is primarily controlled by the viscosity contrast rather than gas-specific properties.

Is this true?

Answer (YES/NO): NO